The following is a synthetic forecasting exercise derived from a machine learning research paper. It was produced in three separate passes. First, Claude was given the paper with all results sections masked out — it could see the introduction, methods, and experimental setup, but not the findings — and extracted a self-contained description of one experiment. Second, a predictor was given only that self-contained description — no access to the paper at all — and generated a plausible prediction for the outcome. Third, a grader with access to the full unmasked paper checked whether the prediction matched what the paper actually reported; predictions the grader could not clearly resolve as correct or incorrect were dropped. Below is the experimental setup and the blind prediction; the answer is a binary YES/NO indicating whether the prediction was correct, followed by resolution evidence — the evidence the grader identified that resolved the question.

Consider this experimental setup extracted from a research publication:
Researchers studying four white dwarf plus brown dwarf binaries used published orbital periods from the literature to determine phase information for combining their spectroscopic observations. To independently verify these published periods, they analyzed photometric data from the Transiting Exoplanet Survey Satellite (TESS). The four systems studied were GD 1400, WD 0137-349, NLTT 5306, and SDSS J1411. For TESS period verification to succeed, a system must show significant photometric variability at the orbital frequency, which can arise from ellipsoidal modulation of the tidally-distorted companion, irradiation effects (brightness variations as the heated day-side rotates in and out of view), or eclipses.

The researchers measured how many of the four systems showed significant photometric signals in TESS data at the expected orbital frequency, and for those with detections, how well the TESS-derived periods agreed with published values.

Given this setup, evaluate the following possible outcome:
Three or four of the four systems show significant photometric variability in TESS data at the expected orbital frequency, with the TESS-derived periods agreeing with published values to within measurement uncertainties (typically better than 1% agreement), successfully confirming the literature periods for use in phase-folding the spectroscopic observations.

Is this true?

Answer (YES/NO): YES